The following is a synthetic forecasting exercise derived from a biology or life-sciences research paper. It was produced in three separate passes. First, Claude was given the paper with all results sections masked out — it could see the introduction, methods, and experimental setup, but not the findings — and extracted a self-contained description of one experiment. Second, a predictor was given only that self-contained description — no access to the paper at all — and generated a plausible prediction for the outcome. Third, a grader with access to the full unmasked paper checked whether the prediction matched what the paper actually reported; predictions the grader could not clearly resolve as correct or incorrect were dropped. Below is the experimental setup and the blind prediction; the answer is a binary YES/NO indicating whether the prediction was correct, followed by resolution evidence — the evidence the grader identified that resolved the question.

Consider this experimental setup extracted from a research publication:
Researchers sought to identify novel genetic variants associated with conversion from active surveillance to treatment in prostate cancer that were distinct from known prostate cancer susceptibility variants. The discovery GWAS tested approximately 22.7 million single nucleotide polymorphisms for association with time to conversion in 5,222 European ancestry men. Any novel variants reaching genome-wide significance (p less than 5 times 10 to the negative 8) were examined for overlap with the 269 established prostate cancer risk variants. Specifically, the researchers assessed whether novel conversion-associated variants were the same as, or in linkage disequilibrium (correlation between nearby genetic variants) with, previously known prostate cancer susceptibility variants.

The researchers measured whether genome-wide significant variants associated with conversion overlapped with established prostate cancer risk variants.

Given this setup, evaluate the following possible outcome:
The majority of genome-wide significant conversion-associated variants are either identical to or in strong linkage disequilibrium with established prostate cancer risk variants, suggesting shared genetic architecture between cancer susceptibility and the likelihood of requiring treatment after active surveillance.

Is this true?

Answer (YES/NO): NO